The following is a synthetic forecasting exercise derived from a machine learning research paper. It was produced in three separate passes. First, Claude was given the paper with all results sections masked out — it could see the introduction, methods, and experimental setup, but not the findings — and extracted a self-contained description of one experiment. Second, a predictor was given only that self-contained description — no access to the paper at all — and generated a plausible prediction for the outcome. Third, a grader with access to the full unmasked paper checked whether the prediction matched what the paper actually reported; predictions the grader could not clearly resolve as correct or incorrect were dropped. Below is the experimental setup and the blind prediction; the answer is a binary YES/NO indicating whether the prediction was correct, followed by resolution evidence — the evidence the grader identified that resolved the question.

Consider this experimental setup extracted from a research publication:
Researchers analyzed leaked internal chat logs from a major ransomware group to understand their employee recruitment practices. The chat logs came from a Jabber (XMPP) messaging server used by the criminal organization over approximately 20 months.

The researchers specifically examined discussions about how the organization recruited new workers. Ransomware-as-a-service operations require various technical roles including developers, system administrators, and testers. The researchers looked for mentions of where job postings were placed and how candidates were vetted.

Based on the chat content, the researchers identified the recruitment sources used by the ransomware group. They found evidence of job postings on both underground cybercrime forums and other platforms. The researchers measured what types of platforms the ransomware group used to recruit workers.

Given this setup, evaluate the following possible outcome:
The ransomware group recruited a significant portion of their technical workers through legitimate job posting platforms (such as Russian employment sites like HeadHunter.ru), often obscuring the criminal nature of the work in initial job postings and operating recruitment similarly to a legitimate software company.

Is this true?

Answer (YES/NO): YES